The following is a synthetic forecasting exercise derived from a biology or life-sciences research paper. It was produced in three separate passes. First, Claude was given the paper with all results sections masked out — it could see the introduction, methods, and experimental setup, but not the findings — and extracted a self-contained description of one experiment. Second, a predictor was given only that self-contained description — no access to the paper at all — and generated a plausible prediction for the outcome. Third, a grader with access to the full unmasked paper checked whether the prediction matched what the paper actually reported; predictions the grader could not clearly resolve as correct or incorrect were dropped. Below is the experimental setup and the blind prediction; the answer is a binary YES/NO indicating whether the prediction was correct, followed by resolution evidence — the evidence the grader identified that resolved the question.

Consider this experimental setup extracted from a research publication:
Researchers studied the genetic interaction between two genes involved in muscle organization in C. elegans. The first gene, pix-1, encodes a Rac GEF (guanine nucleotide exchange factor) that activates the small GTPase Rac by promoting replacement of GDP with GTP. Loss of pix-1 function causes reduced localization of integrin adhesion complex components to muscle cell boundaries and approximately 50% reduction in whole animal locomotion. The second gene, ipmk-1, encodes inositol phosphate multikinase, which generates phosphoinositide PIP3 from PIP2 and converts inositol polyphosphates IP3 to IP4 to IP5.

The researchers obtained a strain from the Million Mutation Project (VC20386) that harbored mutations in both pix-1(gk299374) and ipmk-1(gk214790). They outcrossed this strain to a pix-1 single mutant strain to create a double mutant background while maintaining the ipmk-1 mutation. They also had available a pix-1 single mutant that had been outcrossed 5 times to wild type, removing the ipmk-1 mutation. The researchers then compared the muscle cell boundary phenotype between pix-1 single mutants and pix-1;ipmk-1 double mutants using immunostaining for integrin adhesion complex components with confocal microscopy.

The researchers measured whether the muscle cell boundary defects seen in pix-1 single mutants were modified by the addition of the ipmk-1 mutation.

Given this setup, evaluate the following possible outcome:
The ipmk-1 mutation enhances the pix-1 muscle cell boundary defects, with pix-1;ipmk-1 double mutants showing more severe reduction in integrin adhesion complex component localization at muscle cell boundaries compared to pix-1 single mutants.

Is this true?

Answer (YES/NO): NO